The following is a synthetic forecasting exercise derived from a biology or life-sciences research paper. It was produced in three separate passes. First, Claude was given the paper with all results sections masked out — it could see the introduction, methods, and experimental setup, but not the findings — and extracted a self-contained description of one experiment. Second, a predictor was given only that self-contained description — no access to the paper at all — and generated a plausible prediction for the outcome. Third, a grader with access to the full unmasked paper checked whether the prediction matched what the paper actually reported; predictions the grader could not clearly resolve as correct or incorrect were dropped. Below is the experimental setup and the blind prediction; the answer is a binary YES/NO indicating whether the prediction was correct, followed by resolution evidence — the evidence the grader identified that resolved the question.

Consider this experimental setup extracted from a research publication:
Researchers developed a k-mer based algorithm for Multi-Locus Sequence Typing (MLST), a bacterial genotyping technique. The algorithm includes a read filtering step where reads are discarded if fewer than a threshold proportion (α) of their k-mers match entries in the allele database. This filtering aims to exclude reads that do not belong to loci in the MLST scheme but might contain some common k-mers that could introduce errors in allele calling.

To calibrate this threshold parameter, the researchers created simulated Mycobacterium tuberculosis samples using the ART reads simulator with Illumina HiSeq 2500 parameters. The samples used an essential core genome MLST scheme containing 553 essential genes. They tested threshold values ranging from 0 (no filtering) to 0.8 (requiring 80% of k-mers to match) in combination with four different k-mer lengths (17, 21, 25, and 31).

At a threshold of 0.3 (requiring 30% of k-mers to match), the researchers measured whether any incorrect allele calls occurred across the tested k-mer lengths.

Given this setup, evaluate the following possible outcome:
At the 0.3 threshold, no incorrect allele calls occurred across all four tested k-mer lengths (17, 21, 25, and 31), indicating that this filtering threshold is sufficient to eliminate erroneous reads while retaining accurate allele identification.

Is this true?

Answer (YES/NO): YES